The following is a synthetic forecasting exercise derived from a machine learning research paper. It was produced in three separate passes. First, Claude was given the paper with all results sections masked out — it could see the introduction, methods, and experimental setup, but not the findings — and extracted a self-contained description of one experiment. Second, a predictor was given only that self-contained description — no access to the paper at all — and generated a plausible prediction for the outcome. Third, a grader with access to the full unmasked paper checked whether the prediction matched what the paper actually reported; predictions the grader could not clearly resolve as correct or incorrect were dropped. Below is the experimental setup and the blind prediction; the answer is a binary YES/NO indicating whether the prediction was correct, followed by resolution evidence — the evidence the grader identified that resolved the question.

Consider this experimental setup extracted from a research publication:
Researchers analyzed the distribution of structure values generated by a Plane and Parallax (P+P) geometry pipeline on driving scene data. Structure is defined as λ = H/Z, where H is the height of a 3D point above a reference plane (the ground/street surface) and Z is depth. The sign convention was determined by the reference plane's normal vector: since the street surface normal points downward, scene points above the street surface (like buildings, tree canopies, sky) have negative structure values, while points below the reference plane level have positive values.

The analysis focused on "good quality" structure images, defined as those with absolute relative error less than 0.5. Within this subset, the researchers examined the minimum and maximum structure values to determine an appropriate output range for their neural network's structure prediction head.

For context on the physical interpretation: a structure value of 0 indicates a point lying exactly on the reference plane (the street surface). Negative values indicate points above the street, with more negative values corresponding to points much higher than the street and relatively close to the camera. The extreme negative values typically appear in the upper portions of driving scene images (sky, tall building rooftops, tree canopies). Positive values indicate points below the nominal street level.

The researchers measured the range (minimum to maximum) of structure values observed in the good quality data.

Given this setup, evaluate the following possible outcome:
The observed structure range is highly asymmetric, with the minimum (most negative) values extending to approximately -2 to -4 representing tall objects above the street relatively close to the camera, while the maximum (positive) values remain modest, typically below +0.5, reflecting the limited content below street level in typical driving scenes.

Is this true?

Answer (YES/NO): NO